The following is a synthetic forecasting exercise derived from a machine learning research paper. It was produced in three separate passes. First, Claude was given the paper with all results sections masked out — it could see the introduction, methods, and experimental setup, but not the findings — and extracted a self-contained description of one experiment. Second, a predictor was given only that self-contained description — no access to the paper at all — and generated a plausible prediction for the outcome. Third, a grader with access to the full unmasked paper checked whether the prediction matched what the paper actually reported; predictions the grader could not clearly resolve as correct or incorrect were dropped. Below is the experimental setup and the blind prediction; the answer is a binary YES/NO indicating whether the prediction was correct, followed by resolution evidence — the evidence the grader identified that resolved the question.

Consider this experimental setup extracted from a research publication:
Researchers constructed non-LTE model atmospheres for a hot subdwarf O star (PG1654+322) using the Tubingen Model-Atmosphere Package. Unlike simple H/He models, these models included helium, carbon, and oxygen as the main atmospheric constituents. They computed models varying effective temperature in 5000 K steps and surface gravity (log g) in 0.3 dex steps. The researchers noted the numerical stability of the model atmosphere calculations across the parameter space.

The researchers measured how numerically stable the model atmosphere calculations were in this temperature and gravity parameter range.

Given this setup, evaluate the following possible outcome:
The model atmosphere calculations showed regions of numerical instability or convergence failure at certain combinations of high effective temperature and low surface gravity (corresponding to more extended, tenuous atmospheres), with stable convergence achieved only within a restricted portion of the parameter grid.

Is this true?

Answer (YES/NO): NO